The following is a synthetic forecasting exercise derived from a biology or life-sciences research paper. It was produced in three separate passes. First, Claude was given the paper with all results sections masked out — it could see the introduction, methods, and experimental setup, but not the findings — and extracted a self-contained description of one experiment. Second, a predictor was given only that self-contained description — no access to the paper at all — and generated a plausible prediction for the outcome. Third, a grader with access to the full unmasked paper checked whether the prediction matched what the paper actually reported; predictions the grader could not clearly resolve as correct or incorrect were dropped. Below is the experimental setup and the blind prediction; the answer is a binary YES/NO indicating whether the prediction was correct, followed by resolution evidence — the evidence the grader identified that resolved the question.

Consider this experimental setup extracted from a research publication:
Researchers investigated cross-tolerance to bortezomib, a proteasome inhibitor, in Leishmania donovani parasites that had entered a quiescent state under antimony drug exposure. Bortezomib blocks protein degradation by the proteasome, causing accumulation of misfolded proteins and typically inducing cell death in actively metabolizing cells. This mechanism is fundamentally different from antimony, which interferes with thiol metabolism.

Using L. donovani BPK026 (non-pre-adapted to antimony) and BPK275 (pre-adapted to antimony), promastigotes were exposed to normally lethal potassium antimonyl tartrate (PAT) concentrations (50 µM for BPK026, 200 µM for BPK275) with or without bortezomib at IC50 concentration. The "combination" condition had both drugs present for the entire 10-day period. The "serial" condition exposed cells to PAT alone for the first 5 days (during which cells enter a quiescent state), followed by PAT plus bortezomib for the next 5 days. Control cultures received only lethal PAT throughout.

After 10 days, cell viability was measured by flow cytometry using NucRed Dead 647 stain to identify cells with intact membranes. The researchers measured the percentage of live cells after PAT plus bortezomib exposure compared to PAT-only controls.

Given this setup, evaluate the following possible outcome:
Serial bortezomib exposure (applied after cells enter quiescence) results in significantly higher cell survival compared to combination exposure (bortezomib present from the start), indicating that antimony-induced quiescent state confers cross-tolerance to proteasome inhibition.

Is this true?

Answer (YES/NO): YES